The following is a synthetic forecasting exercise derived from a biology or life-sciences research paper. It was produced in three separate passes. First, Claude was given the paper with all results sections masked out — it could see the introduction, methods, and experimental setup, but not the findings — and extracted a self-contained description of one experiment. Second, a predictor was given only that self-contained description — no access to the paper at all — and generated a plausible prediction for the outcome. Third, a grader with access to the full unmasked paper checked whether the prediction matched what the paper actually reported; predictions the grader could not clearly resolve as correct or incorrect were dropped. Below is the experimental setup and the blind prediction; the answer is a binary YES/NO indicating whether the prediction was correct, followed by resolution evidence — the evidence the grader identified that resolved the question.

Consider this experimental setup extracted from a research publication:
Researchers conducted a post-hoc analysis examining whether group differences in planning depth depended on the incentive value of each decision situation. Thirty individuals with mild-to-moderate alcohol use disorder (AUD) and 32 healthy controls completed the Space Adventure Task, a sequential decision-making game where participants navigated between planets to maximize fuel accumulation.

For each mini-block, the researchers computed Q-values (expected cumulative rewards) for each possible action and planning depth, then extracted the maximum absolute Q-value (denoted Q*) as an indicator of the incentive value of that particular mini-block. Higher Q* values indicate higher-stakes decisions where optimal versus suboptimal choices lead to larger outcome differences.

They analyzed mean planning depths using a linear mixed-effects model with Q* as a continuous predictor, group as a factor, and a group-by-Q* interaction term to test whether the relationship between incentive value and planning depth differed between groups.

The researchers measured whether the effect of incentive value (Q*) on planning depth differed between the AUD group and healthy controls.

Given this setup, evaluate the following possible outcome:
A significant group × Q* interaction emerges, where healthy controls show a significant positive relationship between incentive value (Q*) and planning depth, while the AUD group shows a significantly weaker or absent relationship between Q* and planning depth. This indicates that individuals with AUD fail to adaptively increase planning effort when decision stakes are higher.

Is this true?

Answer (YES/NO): NO